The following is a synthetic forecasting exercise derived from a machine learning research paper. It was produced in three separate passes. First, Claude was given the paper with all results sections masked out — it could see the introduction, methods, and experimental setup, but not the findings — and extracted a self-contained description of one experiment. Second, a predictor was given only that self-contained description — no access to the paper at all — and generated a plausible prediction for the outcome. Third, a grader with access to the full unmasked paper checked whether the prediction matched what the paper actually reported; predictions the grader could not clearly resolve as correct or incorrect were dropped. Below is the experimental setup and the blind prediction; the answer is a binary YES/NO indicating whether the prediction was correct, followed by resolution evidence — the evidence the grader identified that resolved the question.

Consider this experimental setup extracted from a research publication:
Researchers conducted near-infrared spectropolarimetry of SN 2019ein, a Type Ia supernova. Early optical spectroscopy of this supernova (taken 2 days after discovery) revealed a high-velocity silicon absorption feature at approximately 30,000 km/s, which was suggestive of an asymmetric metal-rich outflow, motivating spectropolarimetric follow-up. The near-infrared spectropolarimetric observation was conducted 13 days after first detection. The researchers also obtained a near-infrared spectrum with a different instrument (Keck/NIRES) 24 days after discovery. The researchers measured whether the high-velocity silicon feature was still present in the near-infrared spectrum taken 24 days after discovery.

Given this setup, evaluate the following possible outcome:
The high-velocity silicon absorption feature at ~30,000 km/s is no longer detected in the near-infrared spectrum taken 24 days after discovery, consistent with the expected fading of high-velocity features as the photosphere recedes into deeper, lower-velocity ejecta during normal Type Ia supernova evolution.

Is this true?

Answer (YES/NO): YES